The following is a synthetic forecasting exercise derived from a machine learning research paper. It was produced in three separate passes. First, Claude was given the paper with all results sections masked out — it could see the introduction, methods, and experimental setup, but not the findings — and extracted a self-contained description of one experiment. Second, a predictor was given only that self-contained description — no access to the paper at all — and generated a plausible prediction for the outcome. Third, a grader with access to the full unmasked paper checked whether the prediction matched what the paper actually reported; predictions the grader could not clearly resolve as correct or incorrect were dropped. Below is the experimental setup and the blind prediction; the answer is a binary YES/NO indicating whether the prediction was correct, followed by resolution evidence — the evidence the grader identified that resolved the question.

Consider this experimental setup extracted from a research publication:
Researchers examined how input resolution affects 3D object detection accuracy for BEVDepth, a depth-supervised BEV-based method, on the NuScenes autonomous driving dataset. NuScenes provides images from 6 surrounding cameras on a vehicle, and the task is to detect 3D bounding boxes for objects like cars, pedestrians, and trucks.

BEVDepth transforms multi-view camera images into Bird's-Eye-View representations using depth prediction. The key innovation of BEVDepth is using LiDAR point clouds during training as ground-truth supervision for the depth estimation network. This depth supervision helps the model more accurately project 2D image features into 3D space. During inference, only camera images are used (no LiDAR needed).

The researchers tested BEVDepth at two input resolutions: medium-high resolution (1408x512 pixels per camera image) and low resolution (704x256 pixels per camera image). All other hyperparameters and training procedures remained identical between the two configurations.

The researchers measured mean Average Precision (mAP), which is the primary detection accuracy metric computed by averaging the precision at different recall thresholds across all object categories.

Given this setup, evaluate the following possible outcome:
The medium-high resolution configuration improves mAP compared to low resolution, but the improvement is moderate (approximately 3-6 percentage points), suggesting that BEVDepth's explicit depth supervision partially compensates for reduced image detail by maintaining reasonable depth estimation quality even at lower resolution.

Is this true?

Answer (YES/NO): YES